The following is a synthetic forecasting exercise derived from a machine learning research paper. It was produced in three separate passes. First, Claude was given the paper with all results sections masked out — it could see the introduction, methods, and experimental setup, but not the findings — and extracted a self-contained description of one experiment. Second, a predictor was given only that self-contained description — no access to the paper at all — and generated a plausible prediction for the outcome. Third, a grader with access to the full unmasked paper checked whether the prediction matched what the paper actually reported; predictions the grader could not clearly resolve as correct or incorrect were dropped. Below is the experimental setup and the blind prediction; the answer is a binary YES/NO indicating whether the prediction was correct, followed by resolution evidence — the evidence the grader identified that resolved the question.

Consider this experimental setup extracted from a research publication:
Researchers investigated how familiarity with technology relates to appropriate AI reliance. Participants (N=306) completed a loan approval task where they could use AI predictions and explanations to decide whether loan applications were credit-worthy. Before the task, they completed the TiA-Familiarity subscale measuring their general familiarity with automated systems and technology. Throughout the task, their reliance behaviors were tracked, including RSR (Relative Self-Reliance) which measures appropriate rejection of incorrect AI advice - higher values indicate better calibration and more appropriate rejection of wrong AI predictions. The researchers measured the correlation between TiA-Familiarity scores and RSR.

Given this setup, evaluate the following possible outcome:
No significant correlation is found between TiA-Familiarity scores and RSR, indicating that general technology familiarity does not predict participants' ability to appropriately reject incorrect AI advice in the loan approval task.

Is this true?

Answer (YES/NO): YES